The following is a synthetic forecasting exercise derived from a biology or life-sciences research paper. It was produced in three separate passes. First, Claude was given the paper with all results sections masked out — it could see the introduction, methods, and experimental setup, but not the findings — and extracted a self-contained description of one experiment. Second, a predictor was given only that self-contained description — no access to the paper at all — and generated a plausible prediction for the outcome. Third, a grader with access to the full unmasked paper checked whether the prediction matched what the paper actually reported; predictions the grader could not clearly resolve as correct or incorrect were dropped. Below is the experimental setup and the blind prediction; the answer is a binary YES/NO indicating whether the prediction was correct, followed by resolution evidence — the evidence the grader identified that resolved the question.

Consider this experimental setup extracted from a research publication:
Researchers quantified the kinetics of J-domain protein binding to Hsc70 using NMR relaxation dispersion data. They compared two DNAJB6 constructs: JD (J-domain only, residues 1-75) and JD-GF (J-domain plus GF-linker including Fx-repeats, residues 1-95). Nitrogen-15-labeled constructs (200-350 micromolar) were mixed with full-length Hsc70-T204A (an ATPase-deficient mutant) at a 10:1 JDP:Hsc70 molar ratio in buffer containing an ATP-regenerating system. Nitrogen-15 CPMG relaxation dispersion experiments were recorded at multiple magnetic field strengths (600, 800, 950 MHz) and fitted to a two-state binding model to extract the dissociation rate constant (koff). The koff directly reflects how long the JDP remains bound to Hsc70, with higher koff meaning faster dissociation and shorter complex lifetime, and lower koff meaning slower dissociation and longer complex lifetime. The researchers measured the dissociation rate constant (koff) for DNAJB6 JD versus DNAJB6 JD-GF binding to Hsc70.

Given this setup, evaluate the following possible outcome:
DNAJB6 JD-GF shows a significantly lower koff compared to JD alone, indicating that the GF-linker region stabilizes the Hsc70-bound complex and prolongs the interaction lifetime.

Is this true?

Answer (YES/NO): YES